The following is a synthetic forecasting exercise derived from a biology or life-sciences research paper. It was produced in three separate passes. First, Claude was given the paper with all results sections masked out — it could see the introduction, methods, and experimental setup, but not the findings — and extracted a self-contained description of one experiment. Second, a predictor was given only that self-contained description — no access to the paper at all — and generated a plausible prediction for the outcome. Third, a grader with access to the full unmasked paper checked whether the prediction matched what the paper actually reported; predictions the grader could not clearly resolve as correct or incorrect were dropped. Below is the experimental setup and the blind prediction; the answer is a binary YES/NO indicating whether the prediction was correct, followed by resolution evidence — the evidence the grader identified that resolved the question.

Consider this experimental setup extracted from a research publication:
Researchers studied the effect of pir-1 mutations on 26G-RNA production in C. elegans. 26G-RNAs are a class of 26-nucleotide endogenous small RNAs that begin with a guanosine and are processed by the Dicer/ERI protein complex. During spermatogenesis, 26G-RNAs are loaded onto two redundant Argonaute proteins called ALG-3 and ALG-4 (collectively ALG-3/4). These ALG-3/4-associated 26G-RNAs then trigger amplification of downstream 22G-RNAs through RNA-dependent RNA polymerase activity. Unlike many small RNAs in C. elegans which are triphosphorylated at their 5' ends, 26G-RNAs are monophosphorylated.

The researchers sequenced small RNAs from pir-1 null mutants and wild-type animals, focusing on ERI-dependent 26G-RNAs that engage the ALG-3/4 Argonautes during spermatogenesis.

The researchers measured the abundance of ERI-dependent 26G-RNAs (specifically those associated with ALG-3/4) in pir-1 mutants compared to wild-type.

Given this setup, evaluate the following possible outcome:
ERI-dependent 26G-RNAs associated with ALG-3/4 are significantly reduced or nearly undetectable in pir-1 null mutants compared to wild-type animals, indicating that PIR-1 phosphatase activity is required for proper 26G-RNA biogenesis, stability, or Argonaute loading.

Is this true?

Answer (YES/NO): YES